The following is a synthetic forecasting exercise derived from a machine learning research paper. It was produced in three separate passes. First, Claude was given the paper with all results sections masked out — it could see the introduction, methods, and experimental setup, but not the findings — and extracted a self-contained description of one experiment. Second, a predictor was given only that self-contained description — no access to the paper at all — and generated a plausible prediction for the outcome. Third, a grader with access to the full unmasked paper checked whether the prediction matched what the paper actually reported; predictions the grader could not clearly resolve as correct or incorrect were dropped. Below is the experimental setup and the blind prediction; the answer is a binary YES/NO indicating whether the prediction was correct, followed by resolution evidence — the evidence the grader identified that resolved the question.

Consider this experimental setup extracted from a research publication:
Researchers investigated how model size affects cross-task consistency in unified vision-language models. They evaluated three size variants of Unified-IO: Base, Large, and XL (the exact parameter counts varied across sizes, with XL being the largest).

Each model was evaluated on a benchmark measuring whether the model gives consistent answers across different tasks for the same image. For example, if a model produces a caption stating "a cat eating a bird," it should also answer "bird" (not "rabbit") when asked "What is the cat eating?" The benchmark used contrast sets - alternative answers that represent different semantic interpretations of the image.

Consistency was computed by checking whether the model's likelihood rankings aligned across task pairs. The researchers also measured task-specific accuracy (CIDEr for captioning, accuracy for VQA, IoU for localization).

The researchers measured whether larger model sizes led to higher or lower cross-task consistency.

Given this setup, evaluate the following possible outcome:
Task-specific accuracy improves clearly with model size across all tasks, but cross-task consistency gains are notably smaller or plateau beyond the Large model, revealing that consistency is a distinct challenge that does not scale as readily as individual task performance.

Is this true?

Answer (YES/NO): NO